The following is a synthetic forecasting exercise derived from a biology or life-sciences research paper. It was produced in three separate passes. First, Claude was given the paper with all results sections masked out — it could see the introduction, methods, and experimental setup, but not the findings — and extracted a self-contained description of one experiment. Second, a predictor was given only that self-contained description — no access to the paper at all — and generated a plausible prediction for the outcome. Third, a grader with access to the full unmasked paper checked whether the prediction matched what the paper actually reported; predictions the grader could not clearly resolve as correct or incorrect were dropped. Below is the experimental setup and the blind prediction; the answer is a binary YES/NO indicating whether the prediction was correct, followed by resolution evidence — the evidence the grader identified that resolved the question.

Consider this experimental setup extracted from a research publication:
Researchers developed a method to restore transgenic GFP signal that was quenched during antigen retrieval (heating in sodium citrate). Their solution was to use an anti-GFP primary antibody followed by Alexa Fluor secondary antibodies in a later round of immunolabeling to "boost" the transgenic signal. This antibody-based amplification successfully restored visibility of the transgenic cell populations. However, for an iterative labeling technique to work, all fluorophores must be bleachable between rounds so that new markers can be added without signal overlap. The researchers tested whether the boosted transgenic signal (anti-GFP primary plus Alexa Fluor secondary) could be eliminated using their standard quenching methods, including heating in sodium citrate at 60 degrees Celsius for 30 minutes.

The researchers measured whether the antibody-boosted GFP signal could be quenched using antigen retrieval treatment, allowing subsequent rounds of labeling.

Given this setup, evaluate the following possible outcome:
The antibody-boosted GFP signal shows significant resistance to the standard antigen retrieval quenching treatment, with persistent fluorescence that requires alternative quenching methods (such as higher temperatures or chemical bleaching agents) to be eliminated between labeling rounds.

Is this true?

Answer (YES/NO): NO